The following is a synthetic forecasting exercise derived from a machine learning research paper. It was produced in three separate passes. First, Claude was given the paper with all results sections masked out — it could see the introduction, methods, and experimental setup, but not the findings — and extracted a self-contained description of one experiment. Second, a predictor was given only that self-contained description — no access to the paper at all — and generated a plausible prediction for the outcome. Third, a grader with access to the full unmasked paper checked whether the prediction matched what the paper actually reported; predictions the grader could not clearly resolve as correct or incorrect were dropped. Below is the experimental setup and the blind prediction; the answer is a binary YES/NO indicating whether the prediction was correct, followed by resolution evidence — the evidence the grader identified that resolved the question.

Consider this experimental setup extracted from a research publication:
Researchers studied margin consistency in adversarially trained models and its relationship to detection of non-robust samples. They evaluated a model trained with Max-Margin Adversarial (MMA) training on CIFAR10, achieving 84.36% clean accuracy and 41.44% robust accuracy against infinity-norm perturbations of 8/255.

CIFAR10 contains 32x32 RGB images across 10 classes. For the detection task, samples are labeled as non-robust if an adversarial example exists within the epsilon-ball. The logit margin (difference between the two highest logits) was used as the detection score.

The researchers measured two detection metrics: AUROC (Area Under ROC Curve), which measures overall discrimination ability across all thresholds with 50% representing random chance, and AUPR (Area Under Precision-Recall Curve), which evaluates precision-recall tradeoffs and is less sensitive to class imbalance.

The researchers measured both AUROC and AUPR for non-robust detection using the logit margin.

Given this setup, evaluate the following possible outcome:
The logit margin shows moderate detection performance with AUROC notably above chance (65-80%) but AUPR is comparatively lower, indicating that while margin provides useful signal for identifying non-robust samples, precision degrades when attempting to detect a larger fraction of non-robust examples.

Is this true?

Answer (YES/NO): NO